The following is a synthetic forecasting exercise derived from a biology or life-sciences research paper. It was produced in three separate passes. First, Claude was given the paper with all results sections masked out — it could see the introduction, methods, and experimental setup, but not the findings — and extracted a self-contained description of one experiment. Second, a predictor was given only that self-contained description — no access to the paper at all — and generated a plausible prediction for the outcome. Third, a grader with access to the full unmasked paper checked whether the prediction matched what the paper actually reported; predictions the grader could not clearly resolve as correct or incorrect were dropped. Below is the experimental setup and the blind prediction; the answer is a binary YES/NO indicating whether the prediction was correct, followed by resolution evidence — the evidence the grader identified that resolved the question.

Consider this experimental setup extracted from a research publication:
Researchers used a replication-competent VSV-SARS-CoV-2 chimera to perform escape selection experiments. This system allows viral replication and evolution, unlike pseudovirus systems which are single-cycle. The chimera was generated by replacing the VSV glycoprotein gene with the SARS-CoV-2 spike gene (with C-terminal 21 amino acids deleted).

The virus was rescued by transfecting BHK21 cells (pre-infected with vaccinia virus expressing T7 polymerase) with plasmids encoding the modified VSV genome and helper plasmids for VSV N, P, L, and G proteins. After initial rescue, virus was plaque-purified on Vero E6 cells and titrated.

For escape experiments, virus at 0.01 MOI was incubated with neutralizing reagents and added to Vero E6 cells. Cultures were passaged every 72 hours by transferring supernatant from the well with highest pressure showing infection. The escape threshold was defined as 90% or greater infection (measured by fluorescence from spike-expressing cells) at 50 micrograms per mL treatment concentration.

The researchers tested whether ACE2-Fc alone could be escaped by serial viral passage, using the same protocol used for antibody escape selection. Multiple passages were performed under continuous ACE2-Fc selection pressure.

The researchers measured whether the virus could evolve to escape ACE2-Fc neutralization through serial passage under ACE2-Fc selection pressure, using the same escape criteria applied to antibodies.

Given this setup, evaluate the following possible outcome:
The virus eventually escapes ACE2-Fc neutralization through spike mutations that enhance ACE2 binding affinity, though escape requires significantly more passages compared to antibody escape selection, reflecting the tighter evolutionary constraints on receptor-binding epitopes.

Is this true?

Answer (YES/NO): NO